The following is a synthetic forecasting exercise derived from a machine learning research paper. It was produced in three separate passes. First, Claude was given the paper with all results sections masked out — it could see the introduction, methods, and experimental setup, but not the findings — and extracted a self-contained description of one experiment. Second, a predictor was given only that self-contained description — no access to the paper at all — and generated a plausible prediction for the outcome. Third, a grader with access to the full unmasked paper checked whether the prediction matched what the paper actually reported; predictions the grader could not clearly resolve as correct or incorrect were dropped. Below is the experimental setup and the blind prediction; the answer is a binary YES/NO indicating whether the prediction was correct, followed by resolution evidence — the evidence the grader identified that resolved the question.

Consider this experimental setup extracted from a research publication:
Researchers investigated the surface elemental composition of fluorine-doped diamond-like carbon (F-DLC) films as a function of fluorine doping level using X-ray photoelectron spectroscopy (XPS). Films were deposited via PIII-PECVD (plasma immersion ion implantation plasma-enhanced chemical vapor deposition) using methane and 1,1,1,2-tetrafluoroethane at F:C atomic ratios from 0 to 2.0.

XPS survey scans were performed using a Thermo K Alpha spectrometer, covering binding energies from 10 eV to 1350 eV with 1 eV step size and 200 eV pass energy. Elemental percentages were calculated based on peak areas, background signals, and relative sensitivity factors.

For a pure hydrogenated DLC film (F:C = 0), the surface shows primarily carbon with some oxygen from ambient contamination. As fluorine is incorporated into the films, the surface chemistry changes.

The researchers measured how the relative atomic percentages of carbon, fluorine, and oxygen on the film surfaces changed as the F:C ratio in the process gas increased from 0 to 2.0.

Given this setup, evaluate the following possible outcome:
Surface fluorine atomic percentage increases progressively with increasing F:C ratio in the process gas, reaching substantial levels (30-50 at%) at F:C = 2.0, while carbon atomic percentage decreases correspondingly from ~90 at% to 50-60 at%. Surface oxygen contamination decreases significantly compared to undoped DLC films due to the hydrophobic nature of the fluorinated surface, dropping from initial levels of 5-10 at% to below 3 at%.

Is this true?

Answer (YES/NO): NO